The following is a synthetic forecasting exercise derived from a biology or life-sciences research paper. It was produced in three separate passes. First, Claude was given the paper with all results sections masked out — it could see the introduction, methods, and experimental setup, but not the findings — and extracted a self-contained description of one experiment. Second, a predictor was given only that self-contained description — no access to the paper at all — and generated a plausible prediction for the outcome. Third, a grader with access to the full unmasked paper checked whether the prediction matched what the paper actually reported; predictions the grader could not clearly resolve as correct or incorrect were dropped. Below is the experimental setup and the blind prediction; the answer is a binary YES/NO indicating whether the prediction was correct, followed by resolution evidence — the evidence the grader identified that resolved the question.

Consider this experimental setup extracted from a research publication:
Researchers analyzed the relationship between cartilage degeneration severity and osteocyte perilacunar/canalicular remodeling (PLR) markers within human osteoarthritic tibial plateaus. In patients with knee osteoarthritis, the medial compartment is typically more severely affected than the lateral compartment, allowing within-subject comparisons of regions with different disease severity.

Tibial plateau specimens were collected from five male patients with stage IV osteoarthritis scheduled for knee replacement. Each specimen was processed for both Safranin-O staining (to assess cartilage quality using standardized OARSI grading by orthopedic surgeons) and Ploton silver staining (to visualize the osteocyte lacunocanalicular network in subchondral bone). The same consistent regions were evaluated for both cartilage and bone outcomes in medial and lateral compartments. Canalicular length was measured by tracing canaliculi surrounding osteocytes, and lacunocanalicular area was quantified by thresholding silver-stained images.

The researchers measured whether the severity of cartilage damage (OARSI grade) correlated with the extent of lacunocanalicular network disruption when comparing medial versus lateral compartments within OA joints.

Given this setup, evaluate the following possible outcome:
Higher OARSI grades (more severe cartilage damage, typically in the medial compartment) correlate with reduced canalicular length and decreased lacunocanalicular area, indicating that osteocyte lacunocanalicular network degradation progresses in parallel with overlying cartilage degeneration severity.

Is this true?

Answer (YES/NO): YES